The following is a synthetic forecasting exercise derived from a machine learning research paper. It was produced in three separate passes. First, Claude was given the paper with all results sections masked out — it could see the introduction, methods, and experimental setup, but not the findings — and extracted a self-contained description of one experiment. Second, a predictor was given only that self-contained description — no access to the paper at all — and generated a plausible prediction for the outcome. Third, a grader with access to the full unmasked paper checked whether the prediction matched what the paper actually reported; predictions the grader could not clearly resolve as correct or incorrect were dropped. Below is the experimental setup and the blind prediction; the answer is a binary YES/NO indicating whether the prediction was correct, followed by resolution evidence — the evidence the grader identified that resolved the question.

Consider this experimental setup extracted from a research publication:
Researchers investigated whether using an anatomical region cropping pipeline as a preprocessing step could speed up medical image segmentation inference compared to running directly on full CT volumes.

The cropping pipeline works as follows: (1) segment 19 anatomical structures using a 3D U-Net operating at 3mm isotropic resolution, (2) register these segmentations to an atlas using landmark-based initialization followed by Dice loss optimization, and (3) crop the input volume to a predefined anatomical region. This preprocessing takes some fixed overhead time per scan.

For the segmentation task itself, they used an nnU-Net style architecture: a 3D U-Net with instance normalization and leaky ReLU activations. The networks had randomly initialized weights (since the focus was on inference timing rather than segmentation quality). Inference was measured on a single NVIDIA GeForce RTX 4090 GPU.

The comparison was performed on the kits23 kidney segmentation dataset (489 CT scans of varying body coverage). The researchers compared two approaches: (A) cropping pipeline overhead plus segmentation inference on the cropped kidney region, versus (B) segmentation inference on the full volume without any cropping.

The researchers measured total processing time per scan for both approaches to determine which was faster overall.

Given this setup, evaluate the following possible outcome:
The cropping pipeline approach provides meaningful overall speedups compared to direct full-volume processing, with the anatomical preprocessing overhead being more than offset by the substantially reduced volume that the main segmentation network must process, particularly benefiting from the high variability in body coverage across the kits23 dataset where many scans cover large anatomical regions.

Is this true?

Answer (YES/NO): YES